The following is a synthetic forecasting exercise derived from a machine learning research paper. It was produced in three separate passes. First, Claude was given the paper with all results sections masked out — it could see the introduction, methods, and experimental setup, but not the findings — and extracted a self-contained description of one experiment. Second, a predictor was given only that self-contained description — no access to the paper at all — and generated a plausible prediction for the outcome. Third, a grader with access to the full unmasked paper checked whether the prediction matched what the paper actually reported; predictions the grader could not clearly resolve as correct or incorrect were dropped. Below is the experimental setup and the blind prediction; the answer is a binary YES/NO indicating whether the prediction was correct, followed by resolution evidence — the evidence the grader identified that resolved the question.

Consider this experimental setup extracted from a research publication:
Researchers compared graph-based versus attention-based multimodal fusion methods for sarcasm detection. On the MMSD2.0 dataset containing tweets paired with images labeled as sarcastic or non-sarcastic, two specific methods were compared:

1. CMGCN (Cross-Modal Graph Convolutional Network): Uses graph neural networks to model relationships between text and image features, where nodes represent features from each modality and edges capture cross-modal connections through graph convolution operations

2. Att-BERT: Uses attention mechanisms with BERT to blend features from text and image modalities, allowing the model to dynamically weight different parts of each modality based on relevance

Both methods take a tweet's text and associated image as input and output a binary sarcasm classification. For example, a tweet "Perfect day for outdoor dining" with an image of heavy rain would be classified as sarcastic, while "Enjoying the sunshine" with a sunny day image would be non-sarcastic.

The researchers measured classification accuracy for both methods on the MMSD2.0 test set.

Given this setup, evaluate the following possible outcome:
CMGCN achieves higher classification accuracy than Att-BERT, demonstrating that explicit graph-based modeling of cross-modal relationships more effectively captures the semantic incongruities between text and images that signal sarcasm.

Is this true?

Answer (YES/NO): NO